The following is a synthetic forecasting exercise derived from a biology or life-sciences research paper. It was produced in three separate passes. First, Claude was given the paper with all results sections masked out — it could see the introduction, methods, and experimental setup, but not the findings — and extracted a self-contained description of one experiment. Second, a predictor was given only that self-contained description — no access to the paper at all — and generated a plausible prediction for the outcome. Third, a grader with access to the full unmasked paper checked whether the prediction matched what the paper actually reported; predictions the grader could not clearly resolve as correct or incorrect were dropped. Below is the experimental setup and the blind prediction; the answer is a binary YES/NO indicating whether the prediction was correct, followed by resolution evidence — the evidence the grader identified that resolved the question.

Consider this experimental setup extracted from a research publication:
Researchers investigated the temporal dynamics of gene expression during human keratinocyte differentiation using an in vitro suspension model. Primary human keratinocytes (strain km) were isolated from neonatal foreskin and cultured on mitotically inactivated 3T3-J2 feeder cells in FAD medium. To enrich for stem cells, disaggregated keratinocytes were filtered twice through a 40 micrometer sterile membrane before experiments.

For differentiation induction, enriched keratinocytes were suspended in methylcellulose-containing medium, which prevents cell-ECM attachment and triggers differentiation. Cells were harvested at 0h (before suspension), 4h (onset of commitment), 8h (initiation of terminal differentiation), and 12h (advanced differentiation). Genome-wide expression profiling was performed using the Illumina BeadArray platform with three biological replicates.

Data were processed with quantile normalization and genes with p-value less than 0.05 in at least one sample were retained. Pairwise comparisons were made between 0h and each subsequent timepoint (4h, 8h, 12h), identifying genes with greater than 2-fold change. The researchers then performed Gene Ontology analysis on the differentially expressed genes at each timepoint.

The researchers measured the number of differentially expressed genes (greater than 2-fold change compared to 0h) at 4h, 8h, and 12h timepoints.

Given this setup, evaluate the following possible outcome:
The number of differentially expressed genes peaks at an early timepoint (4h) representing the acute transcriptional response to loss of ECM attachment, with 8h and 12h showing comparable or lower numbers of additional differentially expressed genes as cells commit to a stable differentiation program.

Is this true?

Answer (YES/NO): NO